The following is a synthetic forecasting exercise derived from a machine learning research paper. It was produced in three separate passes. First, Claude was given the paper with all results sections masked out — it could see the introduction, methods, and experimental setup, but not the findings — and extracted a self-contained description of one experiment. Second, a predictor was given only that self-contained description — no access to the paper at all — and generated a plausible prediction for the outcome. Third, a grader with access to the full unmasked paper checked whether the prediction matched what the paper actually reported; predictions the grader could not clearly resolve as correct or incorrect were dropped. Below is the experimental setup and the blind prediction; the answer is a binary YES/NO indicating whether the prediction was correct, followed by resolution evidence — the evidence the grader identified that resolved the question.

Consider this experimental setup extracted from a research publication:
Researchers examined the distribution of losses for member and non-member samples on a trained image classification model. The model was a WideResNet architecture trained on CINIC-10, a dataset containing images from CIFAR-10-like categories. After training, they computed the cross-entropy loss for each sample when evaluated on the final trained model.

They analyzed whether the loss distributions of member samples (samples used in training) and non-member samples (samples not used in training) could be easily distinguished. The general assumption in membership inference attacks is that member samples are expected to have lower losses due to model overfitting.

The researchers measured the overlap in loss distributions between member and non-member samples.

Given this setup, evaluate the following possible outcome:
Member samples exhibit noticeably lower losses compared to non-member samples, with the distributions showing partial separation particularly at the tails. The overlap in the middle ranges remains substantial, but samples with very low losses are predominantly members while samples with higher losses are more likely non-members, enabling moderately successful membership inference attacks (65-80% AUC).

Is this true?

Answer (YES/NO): NO